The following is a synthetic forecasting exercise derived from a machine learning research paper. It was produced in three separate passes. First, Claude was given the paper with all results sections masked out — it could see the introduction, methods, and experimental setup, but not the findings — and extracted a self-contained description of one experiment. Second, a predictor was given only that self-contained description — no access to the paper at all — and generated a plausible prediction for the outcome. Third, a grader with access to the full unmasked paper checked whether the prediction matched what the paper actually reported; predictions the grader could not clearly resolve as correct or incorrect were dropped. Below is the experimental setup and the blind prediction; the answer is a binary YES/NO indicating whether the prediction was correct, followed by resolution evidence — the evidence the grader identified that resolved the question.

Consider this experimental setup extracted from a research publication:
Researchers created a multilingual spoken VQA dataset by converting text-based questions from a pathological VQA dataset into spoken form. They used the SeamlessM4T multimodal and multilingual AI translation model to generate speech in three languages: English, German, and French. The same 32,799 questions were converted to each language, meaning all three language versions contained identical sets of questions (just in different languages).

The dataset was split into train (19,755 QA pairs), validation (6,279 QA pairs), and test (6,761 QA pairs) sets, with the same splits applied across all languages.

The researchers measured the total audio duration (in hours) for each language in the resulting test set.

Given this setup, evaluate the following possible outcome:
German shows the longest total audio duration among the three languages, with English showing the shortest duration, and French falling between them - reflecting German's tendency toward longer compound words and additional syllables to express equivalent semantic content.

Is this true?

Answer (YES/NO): YES